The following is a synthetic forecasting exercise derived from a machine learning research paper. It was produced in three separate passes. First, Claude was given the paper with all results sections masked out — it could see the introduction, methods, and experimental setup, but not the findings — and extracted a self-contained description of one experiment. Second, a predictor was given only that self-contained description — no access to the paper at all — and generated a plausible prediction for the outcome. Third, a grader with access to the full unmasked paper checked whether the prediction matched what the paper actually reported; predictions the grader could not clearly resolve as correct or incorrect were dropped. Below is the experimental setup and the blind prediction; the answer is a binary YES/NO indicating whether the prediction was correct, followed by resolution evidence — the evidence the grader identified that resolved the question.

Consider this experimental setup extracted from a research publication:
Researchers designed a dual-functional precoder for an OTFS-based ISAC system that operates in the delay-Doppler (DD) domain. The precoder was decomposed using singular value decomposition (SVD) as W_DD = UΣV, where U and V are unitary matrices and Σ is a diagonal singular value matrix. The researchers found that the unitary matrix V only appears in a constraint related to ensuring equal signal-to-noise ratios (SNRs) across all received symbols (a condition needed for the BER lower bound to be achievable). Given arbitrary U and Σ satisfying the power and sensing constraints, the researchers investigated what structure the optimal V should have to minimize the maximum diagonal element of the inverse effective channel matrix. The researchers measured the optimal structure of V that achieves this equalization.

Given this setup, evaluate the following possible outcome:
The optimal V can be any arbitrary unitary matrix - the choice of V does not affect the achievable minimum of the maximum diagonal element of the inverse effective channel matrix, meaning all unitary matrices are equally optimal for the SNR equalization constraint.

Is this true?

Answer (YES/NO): NO